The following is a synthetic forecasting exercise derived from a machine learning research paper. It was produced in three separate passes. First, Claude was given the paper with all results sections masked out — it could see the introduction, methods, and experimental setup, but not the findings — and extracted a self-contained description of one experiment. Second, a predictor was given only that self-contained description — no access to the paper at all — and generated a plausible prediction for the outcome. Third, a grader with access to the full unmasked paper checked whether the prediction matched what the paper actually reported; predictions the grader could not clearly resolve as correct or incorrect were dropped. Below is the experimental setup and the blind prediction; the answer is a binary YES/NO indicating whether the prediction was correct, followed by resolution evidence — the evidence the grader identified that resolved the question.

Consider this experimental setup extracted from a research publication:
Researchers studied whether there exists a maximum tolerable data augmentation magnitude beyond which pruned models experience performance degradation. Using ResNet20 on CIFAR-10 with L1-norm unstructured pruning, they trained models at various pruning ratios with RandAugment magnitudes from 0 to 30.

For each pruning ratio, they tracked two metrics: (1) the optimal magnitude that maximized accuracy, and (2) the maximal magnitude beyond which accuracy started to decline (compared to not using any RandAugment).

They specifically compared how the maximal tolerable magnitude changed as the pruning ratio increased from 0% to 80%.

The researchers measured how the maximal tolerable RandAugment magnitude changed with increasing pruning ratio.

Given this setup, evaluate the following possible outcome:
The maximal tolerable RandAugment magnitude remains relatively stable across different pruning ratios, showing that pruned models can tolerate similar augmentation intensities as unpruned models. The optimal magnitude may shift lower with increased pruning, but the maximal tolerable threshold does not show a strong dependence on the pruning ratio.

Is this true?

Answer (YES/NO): NO